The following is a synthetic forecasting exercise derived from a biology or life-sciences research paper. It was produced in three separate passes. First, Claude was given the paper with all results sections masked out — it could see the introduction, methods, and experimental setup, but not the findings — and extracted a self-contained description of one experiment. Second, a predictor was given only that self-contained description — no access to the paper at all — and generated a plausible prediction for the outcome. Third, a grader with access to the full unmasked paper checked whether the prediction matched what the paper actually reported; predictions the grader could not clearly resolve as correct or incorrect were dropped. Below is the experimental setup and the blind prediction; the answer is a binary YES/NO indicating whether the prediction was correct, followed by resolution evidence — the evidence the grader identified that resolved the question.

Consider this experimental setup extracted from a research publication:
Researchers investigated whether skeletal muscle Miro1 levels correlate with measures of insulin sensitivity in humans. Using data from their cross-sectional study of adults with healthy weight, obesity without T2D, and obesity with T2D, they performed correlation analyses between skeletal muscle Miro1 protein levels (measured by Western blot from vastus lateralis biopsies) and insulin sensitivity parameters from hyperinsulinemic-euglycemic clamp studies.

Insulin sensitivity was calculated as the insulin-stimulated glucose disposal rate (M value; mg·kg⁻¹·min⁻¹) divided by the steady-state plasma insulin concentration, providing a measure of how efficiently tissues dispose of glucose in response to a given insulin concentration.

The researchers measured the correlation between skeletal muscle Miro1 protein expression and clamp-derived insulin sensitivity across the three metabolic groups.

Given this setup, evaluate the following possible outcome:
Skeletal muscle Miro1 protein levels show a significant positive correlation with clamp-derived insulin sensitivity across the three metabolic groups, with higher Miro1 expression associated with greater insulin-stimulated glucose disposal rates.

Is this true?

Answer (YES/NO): NO